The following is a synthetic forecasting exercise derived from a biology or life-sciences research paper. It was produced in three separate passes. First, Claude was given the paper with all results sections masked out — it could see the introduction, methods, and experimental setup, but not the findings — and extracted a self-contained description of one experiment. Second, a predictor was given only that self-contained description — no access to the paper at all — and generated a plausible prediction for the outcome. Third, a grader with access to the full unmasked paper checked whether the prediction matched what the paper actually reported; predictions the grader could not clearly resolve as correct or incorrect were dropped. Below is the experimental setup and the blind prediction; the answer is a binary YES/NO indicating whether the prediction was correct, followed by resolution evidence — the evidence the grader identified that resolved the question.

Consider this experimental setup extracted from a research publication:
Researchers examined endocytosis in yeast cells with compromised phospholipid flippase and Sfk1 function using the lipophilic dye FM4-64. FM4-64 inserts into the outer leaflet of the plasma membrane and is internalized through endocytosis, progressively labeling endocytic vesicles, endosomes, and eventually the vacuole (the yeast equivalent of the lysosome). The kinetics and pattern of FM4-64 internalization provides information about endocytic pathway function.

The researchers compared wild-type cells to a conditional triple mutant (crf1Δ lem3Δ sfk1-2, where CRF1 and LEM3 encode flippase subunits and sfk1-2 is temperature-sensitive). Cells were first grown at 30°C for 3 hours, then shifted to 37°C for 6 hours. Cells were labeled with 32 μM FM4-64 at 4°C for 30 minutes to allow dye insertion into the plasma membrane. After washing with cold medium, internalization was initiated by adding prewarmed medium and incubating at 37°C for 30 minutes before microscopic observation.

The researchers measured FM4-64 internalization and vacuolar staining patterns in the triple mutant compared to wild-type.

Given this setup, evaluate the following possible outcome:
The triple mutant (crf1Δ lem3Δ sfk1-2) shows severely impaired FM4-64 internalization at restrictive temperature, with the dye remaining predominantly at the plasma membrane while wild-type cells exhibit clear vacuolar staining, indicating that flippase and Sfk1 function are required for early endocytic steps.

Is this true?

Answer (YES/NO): NO